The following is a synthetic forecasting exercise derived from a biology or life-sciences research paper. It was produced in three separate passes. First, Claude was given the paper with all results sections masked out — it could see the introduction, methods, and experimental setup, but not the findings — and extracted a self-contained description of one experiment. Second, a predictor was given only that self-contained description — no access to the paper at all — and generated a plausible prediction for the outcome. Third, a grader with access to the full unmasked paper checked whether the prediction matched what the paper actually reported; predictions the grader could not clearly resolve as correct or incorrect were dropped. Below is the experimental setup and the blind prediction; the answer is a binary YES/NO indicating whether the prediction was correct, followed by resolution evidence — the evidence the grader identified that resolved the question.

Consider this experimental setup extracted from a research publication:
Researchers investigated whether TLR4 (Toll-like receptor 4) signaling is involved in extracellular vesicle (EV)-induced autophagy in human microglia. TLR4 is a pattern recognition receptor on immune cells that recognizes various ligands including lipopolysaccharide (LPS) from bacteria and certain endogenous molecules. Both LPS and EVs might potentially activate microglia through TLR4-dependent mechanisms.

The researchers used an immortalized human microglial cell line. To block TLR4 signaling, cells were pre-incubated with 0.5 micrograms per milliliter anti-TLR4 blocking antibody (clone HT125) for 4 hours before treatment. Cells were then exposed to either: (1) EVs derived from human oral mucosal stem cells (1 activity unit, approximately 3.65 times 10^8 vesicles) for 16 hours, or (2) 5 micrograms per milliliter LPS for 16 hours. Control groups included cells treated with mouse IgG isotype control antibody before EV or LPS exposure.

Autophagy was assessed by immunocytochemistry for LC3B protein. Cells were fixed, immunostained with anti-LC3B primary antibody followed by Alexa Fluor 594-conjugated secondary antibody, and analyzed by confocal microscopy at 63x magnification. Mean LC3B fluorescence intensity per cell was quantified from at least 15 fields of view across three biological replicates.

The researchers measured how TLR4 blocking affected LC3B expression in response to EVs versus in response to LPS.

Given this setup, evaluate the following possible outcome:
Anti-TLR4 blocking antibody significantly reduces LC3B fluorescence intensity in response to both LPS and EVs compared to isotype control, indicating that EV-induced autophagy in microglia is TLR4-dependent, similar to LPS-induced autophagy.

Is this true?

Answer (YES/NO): YES